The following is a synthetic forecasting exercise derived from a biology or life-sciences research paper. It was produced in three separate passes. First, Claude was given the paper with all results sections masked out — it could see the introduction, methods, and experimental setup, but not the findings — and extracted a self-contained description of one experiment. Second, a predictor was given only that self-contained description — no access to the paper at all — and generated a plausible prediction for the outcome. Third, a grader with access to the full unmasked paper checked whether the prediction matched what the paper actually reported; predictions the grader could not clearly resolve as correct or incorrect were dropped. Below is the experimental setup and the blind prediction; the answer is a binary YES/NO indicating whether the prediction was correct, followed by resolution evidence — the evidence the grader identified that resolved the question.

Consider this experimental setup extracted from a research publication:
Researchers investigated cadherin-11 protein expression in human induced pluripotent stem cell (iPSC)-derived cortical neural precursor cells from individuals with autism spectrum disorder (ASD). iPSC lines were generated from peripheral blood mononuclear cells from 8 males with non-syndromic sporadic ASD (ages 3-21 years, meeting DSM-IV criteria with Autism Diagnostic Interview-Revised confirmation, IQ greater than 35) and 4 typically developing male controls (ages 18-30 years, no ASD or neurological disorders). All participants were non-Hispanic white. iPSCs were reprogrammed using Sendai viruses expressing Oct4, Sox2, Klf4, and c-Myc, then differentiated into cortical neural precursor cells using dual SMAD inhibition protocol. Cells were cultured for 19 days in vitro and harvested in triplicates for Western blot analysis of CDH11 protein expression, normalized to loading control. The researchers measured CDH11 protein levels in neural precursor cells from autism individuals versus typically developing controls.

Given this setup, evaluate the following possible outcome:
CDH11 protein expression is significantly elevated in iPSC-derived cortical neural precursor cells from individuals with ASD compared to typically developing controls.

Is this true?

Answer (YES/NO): NO